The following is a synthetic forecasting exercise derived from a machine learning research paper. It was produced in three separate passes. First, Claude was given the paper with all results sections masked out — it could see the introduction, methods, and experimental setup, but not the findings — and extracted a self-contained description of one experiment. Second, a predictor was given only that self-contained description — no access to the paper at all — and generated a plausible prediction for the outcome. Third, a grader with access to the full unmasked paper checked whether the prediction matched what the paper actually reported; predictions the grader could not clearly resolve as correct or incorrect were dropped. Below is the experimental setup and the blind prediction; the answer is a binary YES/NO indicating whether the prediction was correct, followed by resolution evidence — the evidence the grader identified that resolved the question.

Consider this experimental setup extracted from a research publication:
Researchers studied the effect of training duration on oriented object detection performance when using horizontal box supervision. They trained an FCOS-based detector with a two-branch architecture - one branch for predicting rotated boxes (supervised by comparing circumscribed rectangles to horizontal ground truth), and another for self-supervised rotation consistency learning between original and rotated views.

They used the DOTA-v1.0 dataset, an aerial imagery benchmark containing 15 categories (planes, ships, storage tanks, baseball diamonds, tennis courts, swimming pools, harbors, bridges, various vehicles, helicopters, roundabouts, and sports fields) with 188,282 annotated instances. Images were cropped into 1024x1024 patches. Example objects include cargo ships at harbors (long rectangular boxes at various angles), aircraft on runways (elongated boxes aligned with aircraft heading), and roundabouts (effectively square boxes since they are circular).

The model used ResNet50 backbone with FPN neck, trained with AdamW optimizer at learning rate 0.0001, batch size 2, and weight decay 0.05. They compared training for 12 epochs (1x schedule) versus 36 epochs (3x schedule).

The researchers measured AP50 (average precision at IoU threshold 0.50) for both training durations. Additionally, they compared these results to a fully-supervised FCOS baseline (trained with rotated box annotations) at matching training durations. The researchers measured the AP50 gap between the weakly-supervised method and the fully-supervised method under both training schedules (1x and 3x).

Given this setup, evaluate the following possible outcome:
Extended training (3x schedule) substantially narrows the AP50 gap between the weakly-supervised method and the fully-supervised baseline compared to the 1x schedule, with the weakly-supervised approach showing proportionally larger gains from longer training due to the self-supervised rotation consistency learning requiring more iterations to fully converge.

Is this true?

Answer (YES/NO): YES